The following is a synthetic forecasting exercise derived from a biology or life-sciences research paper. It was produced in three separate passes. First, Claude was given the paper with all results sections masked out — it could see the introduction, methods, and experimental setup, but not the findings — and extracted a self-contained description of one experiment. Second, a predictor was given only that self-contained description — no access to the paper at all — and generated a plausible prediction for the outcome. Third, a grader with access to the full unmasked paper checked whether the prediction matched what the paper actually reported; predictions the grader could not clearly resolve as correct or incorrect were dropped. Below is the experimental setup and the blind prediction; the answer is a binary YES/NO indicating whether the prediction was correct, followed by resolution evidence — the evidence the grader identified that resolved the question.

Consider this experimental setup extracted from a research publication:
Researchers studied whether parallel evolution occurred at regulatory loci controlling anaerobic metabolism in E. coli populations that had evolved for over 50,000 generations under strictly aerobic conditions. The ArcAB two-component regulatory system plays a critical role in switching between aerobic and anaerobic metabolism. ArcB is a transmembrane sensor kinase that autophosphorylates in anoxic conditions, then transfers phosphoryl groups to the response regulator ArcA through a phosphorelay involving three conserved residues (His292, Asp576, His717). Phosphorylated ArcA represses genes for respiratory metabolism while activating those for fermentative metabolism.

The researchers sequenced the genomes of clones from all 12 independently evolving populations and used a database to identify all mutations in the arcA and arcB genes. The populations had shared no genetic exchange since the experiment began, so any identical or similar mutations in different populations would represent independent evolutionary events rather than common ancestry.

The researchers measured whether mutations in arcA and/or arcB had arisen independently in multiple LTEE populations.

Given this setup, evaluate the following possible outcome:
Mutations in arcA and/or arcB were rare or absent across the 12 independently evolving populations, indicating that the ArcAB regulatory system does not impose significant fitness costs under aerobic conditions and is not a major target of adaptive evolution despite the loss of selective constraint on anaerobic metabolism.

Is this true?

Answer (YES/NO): NO